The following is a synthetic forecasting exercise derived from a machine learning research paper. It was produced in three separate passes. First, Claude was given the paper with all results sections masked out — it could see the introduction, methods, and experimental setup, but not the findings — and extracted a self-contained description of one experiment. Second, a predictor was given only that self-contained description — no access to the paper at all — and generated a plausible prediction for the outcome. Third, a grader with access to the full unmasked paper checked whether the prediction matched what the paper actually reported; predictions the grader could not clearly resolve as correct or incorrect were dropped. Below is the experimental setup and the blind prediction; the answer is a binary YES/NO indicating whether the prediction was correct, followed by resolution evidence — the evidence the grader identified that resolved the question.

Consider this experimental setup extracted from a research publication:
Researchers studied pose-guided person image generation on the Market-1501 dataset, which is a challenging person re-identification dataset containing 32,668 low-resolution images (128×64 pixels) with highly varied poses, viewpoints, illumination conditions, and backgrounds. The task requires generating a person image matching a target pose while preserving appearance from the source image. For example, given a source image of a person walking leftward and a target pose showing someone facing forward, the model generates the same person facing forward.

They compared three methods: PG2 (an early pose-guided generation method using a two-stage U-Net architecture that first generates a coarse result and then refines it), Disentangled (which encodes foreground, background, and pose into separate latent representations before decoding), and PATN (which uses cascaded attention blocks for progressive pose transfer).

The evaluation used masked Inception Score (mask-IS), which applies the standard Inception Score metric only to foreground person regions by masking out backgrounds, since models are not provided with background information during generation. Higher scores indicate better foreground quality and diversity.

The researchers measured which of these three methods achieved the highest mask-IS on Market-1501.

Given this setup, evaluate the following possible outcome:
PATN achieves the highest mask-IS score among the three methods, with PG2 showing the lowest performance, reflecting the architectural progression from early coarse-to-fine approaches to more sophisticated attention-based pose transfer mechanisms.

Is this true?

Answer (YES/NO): YES